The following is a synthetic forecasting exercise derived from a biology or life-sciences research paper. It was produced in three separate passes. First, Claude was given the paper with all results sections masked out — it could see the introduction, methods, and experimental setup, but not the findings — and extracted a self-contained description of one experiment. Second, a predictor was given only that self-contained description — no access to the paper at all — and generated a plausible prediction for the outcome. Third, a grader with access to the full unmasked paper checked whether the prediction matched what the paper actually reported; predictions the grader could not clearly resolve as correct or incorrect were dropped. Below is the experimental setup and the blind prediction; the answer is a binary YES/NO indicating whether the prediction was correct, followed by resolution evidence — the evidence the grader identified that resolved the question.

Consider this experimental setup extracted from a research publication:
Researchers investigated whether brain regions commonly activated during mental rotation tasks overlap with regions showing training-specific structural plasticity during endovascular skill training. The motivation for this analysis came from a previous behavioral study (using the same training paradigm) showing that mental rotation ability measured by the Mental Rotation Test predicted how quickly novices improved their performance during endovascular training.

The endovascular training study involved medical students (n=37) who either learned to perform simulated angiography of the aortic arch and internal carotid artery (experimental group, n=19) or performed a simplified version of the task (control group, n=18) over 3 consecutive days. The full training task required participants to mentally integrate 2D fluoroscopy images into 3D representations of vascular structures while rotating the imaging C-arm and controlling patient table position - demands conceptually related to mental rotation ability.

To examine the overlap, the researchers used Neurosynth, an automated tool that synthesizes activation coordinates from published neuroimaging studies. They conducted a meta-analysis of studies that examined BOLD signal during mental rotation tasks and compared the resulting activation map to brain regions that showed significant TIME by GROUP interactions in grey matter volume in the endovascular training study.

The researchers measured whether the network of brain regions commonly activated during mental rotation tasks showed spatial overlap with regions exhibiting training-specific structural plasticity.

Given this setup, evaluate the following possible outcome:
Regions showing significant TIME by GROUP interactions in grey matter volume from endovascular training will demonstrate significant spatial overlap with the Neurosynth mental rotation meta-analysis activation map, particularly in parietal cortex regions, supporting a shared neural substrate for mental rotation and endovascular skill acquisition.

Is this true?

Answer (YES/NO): YES